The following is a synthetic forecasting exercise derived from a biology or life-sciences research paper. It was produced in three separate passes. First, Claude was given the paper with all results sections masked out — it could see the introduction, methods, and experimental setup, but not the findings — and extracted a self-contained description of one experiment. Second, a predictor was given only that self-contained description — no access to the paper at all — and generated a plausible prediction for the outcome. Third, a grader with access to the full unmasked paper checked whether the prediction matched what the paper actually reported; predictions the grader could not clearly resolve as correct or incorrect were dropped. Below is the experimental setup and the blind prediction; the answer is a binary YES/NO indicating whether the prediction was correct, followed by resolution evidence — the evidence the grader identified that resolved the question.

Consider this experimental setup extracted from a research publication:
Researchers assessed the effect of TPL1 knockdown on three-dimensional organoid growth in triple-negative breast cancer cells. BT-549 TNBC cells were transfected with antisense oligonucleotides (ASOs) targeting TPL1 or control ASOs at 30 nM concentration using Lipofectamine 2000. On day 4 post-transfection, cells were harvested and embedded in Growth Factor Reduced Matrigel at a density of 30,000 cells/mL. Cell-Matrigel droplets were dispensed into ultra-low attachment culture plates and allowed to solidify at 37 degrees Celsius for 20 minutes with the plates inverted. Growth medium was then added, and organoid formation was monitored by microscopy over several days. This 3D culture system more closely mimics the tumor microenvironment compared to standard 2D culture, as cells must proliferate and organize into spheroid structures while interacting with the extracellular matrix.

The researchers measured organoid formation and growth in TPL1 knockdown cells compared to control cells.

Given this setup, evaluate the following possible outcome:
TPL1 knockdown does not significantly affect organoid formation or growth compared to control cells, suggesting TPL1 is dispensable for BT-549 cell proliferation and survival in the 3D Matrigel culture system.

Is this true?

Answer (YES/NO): NO